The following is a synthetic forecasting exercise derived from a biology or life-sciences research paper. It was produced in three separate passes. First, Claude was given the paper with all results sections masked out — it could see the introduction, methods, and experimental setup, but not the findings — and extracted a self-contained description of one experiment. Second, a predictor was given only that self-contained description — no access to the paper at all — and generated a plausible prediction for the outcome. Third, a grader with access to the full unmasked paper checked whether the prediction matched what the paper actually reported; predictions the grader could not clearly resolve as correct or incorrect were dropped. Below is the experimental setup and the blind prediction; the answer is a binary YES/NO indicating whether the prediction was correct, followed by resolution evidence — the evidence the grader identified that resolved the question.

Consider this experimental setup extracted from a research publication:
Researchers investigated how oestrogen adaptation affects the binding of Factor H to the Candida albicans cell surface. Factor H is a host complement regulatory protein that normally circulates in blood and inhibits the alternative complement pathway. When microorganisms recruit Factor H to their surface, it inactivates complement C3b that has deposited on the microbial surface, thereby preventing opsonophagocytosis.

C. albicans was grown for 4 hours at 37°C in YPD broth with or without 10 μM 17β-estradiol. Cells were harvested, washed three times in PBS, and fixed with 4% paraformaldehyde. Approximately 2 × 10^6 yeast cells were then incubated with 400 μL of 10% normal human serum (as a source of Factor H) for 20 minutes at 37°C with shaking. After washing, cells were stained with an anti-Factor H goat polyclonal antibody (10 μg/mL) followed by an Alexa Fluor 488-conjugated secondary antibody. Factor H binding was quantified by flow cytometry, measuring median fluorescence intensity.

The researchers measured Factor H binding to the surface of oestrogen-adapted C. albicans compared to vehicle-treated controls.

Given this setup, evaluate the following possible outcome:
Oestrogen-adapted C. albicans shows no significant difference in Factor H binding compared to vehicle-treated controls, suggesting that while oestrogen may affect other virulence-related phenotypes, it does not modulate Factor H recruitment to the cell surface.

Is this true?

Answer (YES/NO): NO